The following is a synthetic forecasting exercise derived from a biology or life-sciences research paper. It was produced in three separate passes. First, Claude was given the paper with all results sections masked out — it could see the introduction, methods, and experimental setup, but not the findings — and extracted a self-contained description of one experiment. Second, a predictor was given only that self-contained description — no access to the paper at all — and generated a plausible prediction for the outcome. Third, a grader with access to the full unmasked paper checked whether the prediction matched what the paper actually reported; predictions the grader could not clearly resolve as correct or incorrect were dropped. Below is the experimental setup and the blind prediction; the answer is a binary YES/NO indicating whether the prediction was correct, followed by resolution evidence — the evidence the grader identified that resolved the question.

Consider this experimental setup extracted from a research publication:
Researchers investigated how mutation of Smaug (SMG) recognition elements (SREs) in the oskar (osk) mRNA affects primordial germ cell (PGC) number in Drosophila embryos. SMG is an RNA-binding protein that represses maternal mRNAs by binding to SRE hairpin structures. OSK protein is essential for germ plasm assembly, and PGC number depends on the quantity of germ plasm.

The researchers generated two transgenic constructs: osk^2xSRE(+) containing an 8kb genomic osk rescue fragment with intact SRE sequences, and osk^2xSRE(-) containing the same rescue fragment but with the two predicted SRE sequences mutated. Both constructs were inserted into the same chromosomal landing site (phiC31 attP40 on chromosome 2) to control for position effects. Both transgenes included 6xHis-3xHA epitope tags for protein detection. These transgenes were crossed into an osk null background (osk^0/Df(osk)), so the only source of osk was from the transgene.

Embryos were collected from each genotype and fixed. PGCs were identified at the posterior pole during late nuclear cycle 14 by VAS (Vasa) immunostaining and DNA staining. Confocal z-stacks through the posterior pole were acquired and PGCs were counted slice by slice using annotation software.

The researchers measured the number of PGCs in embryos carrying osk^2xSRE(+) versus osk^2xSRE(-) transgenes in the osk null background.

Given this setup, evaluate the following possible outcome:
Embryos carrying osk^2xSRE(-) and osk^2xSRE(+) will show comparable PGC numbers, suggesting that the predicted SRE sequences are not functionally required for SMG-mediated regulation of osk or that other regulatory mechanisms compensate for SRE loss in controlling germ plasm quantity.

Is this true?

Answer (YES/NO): NO